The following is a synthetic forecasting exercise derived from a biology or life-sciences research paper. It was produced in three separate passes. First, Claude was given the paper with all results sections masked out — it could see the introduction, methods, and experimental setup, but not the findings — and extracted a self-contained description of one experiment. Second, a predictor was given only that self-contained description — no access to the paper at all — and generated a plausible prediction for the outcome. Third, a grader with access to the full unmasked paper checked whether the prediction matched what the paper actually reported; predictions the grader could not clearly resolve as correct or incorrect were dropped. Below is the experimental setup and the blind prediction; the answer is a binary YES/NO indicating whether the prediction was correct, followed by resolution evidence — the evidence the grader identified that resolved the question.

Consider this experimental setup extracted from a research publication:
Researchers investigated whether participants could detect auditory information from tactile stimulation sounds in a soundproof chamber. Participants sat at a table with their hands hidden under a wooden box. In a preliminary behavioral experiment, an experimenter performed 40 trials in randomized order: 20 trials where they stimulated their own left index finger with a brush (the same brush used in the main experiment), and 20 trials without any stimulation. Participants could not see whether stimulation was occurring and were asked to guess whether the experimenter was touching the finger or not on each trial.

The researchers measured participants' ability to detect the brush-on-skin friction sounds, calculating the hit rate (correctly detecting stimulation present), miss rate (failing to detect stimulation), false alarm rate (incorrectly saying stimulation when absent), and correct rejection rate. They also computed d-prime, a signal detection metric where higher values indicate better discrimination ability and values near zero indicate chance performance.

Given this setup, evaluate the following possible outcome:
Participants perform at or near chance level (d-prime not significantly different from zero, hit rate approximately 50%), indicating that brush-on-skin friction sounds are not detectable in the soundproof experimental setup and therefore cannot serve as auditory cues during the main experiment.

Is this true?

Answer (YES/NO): YES